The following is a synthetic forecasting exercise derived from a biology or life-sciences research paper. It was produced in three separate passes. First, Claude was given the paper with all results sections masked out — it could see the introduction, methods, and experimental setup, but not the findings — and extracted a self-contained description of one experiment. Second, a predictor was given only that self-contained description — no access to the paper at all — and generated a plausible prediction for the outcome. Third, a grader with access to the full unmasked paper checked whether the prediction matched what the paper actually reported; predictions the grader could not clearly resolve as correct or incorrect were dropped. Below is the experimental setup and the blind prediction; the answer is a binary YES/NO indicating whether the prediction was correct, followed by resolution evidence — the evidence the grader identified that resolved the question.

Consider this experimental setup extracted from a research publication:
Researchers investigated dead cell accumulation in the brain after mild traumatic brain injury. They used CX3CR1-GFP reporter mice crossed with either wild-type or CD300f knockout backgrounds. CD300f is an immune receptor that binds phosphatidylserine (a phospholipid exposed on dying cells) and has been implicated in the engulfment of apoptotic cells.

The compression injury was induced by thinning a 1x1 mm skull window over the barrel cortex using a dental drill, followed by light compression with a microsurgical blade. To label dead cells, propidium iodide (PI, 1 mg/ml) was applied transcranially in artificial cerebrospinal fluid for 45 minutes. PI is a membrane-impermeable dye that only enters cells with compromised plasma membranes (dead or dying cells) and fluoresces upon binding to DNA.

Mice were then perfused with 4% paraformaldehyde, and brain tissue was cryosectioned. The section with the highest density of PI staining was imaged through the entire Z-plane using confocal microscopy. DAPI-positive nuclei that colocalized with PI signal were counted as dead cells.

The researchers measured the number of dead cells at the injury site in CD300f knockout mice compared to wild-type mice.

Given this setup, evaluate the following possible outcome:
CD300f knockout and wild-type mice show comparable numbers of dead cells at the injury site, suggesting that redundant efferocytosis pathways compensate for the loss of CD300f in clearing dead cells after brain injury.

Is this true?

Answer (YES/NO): NO